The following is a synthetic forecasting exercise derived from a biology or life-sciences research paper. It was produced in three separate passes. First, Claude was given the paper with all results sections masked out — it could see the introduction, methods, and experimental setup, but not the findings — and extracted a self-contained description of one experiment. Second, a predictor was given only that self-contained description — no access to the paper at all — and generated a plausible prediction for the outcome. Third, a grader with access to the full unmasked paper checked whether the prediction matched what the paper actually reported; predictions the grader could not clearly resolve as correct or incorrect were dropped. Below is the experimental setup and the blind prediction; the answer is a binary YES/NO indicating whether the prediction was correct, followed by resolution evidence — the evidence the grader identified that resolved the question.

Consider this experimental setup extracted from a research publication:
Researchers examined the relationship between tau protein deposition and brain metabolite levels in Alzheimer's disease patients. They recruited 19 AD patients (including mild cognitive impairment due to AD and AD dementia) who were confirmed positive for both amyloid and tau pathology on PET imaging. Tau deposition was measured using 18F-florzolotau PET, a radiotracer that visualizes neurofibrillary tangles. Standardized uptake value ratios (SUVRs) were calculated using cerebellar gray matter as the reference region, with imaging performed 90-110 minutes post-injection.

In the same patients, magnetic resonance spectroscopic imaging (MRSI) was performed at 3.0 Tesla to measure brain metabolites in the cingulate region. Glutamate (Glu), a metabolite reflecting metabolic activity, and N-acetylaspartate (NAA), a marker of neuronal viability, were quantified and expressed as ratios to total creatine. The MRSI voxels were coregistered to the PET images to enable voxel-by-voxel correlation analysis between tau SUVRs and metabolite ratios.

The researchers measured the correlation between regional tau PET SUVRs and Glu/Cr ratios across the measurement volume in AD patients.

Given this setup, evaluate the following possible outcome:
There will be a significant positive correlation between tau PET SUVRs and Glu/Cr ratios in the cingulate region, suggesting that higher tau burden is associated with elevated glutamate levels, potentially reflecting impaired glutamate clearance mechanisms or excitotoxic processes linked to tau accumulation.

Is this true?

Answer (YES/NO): NO